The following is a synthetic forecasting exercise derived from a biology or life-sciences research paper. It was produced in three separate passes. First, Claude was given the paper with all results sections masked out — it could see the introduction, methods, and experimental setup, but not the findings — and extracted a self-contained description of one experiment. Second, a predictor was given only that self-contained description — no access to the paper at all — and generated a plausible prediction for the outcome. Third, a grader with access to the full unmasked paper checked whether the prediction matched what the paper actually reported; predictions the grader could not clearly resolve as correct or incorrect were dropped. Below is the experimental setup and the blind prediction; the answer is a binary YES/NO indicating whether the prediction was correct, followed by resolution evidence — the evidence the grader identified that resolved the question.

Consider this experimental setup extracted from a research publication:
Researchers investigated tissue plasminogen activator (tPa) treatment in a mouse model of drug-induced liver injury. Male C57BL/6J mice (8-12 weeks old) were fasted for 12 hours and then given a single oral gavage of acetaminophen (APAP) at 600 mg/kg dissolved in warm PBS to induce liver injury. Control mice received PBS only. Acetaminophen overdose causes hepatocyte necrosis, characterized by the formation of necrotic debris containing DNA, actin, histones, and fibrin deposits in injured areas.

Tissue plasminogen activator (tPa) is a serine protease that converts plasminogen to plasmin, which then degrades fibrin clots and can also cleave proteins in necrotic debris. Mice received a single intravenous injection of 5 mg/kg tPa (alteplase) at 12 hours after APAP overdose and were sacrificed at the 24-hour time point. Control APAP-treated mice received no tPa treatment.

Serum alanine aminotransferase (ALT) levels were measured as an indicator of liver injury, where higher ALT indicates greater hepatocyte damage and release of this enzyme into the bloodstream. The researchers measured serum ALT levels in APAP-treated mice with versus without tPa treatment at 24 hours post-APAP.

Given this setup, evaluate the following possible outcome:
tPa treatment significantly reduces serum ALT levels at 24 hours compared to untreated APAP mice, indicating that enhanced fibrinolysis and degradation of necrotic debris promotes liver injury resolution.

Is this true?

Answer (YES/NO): NO